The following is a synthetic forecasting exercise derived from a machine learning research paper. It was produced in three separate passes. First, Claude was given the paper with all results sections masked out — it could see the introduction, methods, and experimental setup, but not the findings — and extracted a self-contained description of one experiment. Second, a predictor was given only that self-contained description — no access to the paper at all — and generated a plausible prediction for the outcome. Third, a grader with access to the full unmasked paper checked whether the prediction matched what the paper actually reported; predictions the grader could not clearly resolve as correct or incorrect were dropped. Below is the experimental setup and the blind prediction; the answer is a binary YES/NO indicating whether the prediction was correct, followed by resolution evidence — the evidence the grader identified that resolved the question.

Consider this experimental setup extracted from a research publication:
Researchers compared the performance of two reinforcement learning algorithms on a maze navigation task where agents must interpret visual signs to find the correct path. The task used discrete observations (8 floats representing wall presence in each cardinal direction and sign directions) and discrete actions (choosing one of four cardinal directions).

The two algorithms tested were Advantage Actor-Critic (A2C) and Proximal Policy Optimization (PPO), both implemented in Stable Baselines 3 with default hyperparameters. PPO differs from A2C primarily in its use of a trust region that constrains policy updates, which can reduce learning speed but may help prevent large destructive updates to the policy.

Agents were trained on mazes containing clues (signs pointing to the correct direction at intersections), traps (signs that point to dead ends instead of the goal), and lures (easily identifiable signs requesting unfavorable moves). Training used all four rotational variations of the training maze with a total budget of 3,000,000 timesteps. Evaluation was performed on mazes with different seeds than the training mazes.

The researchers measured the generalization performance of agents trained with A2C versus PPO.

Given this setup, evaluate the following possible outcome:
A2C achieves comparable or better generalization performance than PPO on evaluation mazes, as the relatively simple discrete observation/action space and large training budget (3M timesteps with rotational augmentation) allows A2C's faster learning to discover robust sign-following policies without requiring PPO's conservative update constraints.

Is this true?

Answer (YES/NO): NO